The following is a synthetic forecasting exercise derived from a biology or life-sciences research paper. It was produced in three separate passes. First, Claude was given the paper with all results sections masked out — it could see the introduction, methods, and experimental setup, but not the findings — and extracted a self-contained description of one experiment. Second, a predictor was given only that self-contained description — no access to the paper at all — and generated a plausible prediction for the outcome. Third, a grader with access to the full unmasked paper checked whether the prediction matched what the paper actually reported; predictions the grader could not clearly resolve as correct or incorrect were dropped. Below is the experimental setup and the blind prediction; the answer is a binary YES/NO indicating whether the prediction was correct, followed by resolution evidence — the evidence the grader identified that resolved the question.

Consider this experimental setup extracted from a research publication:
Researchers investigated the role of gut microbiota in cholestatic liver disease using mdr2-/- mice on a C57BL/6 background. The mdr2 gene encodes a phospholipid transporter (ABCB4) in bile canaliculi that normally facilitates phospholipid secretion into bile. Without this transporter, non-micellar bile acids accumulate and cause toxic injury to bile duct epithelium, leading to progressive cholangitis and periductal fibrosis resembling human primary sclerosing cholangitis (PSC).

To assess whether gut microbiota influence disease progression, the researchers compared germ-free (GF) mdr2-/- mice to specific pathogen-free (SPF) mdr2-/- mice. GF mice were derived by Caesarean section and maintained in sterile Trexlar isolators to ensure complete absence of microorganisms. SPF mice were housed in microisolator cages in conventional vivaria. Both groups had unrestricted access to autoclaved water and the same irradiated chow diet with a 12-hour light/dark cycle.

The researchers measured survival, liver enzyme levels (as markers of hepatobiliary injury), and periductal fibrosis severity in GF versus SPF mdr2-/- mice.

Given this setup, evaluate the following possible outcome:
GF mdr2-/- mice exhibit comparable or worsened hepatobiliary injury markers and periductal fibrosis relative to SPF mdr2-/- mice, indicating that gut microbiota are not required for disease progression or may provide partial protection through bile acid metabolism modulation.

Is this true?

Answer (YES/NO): YES